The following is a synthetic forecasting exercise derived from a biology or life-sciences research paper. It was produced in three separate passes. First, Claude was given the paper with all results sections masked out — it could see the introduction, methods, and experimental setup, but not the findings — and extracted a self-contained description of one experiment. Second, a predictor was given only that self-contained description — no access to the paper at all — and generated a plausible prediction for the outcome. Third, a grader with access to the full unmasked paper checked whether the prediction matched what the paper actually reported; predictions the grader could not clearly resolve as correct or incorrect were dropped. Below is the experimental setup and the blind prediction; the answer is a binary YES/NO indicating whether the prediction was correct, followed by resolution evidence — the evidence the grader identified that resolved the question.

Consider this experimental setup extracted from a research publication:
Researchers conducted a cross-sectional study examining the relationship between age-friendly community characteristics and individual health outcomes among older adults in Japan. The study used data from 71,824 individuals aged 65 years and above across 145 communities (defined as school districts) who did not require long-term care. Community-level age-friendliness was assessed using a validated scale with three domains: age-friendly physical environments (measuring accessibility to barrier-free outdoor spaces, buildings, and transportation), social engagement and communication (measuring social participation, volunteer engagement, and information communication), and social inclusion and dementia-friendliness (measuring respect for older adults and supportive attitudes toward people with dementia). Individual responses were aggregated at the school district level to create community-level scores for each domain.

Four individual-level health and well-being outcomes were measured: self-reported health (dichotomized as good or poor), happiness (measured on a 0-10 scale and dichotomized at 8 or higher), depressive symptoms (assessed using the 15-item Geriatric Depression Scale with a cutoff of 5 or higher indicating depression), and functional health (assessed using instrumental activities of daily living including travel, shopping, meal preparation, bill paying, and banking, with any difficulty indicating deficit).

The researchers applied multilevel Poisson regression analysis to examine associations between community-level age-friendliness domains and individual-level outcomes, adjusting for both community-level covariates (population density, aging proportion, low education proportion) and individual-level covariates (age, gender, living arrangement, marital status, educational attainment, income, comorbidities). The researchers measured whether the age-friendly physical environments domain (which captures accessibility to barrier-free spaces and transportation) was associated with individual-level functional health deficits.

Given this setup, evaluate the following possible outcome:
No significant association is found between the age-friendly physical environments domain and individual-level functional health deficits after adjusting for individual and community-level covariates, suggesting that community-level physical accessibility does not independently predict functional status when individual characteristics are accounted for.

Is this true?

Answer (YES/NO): NO